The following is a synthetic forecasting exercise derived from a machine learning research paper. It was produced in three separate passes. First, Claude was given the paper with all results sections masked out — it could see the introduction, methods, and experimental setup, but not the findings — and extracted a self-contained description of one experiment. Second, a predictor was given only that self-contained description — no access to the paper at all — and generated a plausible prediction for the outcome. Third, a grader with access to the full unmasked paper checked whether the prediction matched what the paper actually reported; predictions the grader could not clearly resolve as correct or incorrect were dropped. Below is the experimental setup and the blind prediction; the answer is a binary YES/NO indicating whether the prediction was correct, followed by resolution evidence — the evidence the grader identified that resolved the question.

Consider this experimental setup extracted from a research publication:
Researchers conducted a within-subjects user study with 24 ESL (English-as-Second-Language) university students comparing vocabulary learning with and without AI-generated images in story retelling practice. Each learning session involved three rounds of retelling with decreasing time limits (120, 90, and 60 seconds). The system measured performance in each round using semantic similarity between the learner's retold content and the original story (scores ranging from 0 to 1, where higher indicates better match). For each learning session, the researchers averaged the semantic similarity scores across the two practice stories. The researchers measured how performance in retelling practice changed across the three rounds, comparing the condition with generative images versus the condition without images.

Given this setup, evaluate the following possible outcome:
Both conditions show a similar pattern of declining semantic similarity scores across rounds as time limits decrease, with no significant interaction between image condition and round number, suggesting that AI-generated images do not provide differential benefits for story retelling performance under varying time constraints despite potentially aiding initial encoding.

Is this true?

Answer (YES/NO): NO